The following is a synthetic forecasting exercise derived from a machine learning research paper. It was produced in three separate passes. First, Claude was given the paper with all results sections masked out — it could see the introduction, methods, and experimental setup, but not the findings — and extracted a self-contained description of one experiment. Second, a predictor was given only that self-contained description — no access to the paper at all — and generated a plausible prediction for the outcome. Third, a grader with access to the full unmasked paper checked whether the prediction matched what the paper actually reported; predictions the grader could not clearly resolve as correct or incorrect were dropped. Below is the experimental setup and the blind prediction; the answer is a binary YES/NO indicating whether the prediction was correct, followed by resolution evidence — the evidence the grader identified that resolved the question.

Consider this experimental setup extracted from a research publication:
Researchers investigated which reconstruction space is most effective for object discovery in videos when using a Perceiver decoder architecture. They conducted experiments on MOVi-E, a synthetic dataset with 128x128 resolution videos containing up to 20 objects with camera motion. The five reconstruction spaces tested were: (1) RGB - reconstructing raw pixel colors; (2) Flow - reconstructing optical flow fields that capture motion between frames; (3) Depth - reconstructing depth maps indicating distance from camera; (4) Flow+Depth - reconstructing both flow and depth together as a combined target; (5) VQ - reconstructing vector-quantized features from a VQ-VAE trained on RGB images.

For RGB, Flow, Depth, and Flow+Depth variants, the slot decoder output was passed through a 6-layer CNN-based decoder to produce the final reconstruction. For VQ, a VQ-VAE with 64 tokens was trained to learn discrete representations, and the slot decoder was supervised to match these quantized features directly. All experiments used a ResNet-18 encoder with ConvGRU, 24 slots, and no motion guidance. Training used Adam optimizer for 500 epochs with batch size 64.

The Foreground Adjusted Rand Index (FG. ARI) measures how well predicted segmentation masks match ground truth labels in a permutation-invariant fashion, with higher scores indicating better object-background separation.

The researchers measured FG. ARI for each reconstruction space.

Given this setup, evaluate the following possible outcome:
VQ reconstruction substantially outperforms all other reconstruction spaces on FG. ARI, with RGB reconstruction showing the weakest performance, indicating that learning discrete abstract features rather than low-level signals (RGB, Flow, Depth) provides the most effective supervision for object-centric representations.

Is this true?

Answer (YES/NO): NO